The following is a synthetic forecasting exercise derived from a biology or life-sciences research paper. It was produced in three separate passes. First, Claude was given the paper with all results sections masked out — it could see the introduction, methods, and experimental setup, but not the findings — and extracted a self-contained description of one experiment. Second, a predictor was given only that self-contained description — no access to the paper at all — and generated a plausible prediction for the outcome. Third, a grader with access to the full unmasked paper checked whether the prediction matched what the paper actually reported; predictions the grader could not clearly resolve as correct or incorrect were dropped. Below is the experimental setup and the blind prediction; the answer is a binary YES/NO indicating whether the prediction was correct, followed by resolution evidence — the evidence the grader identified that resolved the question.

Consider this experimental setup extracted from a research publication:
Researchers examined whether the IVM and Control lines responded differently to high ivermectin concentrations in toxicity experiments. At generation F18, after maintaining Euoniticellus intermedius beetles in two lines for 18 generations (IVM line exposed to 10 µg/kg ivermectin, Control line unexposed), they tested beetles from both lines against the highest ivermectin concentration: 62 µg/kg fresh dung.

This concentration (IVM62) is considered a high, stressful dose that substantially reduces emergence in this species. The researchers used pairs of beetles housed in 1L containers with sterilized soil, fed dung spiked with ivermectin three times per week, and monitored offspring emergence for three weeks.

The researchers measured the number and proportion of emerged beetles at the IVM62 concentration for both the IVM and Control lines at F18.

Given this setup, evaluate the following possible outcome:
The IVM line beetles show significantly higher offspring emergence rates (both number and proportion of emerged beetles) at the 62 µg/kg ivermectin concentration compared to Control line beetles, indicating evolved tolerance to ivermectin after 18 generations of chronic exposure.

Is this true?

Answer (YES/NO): NO